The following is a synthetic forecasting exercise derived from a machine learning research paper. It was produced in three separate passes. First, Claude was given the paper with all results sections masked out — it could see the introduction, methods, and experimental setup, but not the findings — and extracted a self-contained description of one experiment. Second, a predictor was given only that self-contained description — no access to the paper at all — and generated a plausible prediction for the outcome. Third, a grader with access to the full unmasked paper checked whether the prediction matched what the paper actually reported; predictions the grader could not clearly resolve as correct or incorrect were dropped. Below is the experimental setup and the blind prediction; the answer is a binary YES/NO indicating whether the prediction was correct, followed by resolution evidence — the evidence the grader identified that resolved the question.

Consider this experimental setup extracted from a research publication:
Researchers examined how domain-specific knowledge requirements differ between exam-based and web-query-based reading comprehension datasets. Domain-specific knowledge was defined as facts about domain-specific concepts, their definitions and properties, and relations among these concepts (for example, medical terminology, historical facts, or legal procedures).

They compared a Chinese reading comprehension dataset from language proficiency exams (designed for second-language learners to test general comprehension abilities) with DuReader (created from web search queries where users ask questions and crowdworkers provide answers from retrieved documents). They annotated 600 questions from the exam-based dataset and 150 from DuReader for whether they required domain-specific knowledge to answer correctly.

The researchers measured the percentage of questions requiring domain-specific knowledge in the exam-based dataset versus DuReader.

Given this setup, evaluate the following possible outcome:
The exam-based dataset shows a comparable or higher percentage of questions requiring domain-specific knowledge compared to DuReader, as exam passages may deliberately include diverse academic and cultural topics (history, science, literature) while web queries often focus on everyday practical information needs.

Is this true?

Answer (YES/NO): NO